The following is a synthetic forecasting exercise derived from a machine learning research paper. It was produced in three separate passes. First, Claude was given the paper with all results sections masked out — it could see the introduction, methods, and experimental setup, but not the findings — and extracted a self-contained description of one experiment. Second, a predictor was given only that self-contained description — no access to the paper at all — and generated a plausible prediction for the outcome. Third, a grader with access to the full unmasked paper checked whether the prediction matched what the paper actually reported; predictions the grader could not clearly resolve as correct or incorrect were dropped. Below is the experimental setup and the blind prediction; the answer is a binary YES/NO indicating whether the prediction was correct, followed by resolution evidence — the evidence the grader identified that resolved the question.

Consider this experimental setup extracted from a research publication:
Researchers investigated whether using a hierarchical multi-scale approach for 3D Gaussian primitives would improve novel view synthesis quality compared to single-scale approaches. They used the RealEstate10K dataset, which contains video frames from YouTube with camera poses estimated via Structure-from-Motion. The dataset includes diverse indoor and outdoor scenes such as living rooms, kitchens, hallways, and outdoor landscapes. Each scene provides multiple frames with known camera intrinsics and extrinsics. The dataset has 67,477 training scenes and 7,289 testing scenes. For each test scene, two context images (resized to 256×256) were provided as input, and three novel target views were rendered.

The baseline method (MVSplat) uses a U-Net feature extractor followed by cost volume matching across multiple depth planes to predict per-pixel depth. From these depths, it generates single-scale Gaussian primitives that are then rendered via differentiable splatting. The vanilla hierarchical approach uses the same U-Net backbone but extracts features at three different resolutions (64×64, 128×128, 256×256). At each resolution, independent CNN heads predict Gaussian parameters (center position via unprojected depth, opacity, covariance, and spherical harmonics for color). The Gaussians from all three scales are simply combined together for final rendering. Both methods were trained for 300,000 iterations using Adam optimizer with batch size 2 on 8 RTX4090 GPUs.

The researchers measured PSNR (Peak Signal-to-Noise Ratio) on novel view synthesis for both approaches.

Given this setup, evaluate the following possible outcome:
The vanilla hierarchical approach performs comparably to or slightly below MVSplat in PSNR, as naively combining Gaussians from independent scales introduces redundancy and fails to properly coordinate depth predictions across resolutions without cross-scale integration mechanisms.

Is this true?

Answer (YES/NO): YES